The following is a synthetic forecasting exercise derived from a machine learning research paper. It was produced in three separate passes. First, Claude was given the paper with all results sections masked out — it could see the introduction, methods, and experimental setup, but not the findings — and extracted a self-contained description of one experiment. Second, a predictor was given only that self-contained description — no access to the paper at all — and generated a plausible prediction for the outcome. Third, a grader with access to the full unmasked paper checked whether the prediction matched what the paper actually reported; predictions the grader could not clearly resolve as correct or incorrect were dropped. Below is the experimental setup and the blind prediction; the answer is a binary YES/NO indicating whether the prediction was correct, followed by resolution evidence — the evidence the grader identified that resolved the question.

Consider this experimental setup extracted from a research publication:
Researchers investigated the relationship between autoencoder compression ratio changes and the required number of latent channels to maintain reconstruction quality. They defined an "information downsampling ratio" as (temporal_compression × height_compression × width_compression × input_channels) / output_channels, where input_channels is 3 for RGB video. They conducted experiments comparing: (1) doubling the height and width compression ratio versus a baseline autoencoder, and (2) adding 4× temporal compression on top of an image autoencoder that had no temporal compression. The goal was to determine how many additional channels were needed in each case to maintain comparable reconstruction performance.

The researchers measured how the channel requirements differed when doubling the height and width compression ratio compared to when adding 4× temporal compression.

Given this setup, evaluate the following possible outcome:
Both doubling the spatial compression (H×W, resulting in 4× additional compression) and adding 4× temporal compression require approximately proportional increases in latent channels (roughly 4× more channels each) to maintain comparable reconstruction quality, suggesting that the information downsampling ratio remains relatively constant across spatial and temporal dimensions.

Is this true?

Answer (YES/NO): NO